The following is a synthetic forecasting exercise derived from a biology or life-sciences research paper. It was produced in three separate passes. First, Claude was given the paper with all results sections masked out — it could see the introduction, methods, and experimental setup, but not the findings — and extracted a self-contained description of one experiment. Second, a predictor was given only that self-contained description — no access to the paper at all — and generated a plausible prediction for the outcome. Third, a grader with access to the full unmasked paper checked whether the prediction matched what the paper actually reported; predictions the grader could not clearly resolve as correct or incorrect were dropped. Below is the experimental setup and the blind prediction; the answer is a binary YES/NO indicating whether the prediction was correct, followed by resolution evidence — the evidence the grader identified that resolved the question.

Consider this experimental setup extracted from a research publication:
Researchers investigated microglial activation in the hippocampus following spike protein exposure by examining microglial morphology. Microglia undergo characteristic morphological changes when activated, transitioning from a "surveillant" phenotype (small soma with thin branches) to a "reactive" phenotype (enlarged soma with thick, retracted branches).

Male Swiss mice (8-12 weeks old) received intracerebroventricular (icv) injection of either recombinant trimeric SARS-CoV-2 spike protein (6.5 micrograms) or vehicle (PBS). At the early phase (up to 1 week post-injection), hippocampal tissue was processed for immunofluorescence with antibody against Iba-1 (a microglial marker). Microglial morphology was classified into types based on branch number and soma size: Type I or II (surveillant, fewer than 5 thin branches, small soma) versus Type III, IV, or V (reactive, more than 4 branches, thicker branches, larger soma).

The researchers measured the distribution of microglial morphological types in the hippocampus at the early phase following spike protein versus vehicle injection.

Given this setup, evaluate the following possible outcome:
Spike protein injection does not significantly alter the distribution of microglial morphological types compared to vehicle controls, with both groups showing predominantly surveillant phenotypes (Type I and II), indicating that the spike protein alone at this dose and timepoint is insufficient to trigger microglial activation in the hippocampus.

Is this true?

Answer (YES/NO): YES